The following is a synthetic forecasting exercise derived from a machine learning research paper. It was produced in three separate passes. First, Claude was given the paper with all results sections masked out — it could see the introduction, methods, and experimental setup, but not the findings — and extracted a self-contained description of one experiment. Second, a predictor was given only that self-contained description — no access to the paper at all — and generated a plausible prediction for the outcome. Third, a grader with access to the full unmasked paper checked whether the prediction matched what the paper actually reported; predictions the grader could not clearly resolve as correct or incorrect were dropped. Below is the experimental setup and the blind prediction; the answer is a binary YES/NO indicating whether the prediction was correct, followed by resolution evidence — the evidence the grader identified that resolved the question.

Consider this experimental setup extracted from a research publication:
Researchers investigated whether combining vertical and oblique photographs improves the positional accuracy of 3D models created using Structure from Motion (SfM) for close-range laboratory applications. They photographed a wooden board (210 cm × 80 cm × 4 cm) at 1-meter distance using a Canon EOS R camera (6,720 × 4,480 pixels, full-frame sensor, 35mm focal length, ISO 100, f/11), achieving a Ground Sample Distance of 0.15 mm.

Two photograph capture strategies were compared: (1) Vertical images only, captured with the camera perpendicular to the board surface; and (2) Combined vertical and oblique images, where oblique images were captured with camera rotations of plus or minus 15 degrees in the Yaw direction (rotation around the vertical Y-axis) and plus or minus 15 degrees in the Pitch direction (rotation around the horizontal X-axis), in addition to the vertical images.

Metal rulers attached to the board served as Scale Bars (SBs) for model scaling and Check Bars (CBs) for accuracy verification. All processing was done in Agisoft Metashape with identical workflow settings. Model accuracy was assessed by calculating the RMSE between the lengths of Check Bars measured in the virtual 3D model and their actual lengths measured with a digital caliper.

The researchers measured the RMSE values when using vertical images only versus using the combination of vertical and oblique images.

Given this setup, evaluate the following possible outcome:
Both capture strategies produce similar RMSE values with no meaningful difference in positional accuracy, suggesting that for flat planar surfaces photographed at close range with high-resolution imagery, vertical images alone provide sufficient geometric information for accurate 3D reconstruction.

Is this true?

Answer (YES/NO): NO